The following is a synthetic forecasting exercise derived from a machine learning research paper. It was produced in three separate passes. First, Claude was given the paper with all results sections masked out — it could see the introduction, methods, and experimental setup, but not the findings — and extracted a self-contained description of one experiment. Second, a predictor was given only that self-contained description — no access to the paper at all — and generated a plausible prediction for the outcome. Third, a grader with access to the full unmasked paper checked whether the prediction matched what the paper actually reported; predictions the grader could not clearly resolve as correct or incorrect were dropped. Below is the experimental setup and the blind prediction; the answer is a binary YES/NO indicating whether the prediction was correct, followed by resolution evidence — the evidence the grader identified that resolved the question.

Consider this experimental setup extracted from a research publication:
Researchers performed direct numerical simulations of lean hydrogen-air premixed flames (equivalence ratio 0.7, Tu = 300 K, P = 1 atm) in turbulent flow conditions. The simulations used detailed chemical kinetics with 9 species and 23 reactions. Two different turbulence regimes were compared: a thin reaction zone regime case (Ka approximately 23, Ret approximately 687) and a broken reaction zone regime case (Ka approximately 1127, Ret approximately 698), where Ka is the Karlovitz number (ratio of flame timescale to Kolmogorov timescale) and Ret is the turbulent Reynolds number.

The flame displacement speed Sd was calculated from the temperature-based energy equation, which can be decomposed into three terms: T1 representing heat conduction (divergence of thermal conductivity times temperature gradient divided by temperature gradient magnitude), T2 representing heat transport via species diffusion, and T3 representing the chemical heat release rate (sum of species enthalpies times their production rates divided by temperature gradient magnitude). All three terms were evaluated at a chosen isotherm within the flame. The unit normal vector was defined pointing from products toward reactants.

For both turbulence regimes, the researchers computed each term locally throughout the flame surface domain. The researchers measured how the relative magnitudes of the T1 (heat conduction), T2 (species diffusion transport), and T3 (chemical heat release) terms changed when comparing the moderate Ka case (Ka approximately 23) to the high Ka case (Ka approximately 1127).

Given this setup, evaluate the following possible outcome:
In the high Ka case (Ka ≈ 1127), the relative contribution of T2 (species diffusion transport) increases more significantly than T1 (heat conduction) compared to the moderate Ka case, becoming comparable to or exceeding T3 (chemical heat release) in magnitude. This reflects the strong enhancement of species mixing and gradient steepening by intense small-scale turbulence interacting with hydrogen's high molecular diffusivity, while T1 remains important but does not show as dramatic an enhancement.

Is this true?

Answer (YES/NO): NO